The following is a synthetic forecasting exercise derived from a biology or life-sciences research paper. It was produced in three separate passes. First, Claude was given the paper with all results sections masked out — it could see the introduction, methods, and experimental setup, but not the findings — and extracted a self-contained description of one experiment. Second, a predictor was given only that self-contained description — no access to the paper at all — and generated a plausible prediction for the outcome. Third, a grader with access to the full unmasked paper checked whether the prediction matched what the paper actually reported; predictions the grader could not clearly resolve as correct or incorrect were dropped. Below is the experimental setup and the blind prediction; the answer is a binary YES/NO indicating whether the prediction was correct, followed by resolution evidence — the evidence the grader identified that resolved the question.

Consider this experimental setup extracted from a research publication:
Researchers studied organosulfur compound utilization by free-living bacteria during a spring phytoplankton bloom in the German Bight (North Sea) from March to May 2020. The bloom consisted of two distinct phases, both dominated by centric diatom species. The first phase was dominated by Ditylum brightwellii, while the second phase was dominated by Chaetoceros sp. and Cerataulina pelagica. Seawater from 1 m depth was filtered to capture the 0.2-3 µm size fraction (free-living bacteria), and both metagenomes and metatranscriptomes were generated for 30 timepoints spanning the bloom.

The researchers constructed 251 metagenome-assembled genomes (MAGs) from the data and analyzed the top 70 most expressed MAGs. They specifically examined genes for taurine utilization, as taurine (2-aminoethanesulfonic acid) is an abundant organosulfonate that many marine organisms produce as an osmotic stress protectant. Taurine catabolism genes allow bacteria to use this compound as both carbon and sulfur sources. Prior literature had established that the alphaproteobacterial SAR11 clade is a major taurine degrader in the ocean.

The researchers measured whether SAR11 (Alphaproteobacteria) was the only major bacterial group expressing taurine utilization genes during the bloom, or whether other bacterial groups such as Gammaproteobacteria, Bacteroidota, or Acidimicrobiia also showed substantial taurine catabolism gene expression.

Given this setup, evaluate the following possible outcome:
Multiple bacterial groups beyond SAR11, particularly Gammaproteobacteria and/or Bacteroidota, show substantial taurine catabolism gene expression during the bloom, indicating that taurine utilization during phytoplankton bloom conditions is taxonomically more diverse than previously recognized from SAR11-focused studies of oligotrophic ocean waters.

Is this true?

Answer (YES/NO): YES